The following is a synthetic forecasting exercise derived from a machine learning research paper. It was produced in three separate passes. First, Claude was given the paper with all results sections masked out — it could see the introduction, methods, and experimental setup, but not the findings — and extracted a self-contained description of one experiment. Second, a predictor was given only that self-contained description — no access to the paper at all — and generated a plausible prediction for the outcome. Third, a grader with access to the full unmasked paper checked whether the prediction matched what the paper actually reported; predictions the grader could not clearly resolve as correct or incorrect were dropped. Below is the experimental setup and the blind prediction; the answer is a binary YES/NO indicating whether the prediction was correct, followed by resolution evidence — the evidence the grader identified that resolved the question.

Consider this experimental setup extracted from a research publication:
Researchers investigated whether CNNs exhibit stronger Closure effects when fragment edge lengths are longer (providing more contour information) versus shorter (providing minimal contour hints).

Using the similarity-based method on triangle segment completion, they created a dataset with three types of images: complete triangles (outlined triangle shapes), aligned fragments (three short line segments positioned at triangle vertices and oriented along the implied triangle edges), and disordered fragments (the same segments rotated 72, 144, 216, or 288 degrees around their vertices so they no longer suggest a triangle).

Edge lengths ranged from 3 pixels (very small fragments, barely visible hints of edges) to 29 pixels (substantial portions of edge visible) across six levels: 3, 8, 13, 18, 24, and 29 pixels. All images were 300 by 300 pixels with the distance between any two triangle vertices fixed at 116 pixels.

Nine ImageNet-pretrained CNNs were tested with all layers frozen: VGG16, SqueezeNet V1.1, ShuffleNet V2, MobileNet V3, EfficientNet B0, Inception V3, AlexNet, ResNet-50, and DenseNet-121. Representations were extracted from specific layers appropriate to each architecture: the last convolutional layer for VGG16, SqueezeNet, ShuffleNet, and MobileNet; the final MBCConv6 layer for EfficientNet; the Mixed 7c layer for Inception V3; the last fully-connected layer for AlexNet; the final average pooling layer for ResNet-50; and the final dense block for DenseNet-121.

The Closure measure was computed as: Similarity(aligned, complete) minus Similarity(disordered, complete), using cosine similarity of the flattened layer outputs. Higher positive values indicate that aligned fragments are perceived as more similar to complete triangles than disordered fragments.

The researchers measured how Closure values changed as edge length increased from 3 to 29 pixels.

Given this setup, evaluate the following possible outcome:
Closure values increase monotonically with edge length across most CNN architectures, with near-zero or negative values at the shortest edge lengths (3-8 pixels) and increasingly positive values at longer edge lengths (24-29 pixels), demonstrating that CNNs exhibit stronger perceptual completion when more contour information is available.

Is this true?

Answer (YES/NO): YES